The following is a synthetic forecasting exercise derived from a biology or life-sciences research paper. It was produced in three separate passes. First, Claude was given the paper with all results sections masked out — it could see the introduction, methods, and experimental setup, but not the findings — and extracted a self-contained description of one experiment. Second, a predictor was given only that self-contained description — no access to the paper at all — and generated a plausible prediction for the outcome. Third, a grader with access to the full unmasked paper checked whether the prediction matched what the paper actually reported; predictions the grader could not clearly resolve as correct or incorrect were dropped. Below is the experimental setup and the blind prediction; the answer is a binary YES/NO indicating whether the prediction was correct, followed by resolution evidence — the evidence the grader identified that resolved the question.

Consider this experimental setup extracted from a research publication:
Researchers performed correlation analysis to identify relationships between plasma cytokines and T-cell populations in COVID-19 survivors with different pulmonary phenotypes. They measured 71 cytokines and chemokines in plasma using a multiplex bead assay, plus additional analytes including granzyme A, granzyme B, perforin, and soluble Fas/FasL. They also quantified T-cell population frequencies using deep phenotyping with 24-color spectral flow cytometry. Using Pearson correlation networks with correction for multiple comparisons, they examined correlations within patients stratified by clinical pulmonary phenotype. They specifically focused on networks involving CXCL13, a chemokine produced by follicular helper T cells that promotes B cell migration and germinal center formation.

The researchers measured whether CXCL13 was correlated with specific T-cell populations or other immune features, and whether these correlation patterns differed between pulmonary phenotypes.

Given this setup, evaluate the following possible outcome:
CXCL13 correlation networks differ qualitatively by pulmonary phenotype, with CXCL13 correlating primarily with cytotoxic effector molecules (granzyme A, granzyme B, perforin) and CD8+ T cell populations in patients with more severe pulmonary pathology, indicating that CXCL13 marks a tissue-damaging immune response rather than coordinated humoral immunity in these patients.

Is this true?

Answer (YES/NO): NO